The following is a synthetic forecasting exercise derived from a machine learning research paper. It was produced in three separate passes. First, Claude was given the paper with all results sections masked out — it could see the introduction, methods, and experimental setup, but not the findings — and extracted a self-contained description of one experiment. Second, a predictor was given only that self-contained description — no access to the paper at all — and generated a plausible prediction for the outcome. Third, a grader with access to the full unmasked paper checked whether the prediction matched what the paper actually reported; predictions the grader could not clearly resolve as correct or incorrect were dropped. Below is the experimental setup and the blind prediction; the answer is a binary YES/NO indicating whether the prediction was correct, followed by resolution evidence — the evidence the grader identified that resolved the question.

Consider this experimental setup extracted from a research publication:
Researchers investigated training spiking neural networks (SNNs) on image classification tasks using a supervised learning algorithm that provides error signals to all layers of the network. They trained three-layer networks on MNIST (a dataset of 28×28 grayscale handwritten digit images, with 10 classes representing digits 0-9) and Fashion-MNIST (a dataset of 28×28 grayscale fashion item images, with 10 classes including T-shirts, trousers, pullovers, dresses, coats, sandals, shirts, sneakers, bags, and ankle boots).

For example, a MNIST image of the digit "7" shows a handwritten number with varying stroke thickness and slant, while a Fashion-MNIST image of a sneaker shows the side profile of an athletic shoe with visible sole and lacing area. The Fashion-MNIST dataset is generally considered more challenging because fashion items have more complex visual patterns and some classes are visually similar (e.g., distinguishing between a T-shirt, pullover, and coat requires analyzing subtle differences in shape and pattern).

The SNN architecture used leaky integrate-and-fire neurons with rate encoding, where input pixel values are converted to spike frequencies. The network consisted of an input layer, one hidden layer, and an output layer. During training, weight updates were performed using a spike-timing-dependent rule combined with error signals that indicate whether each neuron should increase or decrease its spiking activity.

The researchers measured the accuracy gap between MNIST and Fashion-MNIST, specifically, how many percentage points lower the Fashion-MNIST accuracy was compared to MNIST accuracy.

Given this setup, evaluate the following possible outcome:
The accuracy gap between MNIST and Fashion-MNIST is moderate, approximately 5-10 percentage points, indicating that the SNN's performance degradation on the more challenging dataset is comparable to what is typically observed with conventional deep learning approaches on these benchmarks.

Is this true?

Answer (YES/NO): NO